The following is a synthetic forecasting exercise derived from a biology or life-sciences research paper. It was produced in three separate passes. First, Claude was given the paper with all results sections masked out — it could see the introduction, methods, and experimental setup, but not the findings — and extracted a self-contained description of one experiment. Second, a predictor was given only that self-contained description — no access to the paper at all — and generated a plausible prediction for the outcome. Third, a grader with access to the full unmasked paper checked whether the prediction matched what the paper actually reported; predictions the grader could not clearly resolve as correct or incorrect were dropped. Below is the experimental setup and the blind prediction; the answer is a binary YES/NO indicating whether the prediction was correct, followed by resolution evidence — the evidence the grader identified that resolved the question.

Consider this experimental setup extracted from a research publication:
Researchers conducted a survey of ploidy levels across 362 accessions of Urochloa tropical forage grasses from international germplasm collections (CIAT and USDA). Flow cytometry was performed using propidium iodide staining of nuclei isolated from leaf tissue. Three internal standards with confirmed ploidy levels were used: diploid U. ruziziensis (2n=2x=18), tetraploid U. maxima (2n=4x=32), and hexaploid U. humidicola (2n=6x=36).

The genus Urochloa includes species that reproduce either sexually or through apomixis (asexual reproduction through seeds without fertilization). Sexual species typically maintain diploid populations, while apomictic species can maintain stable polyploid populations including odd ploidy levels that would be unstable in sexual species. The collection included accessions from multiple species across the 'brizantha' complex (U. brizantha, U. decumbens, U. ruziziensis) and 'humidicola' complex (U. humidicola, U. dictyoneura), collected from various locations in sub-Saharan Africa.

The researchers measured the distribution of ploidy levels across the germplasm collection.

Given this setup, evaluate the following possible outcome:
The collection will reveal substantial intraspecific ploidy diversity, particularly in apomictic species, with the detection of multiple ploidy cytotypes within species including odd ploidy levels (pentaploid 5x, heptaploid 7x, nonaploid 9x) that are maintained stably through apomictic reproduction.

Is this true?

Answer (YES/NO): YES